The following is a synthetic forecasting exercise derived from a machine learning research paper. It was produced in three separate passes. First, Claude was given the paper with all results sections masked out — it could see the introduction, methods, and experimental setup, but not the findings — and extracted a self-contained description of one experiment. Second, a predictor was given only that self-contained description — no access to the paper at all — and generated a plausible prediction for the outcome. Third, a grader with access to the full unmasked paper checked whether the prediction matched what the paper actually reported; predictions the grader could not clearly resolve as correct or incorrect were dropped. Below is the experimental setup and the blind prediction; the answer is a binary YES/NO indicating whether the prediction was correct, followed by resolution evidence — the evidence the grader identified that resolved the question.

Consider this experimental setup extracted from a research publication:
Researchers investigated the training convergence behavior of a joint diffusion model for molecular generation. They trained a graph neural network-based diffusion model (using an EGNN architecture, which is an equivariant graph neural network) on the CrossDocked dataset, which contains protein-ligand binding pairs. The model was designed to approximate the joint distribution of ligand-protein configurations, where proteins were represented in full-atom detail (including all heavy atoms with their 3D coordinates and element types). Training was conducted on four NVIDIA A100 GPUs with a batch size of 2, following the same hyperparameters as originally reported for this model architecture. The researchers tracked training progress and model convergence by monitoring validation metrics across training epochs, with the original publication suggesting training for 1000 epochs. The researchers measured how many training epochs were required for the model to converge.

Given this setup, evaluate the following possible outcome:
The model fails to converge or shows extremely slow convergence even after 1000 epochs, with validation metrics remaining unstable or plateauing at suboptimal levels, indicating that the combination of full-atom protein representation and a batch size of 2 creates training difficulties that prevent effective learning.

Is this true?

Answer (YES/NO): NO